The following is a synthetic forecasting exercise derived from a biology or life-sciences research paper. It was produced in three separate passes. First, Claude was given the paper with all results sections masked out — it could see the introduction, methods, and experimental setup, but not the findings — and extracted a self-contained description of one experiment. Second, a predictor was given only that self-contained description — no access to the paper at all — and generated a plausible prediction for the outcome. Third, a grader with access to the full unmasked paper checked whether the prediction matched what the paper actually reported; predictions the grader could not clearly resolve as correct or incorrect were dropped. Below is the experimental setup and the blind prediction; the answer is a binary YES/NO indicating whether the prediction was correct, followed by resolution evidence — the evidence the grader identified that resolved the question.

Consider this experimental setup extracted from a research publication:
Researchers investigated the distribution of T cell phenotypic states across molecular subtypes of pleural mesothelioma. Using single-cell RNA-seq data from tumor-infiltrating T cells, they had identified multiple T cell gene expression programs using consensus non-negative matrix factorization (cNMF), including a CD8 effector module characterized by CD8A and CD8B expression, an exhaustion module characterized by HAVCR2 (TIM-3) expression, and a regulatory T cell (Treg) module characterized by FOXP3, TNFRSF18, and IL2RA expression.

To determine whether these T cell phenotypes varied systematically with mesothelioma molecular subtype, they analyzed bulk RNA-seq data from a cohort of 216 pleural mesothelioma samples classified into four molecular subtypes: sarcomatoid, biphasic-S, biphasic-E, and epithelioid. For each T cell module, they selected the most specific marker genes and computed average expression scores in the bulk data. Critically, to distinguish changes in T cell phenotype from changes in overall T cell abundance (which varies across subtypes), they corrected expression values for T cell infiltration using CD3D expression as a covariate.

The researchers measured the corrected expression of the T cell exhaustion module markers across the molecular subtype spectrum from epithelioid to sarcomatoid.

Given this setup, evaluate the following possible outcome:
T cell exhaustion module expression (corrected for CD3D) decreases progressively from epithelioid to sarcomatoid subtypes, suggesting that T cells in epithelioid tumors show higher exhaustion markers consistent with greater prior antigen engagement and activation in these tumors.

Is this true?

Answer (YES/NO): NO